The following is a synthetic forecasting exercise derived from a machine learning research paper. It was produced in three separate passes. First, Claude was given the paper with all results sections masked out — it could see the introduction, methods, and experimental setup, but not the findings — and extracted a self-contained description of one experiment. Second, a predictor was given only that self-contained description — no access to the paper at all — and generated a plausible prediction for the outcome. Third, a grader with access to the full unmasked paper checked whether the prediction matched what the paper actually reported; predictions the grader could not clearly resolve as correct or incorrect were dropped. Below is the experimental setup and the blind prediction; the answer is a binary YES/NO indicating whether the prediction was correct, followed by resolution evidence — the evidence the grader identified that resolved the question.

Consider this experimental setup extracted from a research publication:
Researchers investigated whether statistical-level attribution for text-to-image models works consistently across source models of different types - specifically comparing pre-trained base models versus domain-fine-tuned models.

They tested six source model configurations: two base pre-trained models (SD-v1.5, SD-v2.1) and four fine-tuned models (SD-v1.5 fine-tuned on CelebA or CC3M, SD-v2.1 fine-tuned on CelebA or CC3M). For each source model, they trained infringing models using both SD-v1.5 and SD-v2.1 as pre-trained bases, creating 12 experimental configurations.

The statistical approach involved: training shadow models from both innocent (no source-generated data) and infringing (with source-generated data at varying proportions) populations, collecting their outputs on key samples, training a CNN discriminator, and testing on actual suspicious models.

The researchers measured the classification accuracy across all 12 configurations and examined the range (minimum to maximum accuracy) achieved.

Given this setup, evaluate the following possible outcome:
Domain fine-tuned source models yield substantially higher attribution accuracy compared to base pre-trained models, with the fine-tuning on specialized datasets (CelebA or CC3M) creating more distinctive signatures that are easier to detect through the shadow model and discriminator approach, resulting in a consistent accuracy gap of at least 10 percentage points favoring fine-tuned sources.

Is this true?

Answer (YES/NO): NO